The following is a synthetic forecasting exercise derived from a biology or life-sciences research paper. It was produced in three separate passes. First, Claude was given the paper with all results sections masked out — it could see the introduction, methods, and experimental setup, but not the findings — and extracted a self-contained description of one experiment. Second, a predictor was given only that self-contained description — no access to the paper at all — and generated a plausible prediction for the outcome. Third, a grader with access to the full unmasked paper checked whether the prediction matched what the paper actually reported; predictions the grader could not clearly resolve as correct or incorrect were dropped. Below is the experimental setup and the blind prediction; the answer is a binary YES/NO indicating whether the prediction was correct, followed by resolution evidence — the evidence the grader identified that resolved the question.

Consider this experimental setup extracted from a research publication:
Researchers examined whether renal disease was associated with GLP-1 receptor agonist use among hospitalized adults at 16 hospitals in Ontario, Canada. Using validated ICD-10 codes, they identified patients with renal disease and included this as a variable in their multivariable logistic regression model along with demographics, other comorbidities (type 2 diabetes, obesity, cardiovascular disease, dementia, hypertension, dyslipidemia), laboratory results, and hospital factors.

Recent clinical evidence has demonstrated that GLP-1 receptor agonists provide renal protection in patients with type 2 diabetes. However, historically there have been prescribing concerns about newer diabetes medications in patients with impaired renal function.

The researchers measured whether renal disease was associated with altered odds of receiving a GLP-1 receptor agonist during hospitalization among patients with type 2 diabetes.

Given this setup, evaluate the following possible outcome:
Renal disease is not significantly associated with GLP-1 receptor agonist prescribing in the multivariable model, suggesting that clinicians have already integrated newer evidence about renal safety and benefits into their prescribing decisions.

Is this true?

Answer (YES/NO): NO